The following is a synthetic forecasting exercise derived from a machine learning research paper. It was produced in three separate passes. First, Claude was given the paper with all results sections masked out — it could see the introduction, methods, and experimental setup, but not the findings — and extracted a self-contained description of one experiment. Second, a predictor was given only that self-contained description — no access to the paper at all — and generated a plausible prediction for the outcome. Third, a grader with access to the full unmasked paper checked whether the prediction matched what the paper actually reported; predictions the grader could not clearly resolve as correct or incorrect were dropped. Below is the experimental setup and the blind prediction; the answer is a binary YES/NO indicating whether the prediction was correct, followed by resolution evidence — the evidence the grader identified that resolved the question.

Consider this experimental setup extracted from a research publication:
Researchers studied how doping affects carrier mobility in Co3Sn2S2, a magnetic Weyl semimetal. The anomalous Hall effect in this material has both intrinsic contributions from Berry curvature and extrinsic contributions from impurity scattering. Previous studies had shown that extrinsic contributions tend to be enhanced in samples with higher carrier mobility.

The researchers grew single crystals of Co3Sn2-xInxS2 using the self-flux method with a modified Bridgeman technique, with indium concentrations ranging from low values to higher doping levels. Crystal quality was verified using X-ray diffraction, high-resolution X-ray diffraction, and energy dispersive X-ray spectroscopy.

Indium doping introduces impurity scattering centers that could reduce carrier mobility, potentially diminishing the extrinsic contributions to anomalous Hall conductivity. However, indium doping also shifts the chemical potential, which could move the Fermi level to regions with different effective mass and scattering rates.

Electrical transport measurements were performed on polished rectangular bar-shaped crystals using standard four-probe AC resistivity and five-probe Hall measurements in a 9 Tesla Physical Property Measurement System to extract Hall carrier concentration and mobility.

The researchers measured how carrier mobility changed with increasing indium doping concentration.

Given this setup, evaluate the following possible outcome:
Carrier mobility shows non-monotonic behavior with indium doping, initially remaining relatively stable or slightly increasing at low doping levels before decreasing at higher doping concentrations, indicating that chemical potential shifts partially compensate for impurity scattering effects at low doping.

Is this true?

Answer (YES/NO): YES